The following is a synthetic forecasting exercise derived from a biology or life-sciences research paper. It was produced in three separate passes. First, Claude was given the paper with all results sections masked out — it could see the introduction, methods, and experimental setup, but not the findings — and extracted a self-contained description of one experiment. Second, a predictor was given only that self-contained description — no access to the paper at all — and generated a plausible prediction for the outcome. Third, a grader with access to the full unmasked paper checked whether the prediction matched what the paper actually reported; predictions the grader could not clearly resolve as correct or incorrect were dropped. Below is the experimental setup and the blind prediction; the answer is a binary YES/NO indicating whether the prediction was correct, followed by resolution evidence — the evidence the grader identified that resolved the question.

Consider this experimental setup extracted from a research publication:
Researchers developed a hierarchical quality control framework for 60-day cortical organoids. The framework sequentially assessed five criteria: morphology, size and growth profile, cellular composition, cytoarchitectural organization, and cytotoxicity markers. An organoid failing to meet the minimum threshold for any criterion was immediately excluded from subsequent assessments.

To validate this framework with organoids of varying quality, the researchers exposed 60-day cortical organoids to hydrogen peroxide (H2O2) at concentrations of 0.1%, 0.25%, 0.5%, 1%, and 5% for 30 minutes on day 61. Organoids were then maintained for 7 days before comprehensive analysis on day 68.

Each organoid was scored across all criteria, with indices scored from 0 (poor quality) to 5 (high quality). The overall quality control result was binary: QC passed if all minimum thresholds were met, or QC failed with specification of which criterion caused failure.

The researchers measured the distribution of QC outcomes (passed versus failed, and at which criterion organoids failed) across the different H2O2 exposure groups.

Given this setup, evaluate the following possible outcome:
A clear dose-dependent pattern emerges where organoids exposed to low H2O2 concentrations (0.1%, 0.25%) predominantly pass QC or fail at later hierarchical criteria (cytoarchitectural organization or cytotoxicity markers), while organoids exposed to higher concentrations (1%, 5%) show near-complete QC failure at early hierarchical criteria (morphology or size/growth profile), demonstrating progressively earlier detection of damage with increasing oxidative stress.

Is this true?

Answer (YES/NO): NO